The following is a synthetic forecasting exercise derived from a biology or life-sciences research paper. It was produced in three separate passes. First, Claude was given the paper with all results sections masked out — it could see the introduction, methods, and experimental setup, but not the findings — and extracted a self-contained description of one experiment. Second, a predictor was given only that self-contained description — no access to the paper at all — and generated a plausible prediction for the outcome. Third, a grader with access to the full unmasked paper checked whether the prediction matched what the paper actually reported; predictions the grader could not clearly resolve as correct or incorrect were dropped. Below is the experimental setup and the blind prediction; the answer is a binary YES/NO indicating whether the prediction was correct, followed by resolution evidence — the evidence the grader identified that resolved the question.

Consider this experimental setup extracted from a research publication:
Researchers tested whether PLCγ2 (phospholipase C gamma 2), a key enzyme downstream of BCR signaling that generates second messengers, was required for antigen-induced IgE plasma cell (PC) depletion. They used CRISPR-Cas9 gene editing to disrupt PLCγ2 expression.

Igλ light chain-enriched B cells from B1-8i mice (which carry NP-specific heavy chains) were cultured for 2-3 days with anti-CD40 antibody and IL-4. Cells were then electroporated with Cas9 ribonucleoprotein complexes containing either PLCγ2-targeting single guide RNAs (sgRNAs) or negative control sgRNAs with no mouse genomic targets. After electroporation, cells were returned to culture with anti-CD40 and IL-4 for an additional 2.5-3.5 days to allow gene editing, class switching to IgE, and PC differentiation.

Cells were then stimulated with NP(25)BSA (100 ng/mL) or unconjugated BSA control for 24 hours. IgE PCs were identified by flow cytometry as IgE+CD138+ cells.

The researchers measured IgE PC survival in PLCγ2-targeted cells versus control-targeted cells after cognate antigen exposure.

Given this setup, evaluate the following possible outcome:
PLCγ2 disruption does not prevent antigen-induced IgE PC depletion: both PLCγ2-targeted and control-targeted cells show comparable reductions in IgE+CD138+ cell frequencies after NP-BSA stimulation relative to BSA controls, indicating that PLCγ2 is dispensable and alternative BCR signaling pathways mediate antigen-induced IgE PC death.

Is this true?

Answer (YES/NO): NO